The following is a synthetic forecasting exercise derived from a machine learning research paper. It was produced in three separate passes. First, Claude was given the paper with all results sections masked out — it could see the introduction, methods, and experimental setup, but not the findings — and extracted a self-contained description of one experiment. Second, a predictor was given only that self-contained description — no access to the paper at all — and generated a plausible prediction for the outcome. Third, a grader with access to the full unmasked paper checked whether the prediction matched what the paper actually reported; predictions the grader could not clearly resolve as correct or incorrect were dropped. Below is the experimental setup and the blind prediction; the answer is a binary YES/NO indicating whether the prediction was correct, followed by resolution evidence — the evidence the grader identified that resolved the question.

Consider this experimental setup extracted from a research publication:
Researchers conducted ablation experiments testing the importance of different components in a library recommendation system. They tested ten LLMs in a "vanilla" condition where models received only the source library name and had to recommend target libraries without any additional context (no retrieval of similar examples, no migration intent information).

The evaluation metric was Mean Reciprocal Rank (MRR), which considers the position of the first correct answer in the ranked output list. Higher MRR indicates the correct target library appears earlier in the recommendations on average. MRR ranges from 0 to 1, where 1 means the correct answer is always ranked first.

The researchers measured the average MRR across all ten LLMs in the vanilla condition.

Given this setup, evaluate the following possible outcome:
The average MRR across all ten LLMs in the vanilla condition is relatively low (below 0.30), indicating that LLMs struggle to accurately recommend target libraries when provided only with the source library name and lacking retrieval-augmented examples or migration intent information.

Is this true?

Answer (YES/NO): NO